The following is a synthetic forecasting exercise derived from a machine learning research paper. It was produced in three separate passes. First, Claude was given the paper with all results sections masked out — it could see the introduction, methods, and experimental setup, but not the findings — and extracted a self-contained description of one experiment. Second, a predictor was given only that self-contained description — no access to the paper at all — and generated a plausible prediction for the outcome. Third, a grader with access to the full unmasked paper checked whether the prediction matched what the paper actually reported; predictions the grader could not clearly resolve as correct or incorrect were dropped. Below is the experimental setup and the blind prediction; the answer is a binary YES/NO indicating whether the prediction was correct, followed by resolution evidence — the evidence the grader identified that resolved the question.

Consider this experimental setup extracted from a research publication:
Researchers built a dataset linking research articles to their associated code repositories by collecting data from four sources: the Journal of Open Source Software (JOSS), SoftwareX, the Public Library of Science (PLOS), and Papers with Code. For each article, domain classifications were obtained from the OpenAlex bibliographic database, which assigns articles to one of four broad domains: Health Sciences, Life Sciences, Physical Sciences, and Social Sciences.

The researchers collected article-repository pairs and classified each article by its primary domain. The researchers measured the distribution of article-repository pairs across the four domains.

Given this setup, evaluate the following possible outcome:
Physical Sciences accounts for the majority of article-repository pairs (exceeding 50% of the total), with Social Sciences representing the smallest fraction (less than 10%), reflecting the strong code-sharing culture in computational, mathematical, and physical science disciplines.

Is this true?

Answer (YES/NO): NO